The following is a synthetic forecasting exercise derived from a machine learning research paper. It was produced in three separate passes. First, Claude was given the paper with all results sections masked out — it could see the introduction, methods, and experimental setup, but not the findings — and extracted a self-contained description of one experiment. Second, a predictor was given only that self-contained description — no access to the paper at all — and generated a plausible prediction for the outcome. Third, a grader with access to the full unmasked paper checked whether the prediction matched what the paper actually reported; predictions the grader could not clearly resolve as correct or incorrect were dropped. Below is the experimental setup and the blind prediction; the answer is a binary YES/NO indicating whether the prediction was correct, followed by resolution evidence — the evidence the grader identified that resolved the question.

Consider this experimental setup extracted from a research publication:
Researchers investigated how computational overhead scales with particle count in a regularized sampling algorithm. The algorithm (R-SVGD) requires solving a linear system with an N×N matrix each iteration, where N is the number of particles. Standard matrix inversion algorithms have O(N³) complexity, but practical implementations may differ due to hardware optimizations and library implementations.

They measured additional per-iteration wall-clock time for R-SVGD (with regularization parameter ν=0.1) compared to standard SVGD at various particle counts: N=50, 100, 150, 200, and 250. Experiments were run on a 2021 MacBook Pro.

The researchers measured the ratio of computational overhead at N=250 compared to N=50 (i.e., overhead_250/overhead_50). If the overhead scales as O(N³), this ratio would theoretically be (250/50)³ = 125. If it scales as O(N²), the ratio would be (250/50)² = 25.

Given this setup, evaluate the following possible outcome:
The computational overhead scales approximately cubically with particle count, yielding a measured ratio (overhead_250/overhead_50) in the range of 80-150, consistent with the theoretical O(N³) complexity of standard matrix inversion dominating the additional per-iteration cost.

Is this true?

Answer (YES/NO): NO